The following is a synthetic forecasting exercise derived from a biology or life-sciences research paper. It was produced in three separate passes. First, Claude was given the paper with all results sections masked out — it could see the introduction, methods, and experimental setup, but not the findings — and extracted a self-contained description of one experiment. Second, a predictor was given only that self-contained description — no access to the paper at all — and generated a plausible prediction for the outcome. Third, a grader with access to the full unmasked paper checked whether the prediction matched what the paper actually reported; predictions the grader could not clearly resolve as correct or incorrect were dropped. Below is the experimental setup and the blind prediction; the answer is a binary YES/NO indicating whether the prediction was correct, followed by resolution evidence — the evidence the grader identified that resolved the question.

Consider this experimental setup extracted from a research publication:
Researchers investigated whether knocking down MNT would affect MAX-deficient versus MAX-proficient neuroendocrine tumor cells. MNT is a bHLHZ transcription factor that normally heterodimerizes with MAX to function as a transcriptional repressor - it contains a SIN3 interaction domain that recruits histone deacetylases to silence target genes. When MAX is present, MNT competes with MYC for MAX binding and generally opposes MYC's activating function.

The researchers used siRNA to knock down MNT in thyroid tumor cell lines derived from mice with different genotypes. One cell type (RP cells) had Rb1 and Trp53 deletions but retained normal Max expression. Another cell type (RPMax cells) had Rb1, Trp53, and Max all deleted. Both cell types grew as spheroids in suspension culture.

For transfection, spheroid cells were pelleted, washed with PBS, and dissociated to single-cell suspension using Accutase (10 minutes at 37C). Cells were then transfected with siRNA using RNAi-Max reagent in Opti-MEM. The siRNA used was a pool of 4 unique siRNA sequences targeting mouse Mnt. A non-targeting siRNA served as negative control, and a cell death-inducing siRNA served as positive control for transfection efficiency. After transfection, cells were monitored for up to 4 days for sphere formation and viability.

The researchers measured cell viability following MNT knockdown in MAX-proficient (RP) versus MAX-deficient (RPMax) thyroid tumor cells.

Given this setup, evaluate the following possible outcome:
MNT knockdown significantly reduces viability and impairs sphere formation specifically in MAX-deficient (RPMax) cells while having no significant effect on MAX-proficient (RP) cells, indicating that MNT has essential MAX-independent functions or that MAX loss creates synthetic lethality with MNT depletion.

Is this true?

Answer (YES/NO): NO